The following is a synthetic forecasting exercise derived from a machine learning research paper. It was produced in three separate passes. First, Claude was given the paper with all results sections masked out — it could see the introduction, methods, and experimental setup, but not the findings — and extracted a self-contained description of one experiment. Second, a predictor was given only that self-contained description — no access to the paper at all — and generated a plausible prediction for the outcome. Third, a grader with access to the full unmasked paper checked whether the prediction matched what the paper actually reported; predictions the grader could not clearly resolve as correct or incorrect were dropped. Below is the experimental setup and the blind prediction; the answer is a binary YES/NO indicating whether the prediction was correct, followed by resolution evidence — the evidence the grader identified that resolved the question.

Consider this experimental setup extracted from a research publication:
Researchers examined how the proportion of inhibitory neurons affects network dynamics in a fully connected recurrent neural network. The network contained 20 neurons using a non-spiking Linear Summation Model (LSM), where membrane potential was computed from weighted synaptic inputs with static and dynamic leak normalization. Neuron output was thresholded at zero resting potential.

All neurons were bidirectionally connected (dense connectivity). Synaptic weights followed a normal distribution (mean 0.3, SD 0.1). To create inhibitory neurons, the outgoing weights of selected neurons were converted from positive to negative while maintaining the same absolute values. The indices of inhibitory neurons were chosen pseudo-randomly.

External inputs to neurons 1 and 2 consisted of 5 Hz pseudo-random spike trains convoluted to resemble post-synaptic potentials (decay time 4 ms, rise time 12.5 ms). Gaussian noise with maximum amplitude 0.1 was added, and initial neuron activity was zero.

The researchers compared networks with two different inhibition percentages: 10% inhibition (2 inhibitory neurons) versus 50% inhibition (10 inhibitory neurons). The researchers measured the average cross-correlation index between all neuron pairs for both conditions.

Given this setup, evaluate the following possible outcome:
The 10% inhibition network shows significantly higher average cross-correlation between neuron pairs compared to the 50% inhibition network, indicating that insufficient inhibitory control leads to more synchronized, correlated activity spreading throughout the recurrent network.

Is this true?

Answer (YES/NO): YES